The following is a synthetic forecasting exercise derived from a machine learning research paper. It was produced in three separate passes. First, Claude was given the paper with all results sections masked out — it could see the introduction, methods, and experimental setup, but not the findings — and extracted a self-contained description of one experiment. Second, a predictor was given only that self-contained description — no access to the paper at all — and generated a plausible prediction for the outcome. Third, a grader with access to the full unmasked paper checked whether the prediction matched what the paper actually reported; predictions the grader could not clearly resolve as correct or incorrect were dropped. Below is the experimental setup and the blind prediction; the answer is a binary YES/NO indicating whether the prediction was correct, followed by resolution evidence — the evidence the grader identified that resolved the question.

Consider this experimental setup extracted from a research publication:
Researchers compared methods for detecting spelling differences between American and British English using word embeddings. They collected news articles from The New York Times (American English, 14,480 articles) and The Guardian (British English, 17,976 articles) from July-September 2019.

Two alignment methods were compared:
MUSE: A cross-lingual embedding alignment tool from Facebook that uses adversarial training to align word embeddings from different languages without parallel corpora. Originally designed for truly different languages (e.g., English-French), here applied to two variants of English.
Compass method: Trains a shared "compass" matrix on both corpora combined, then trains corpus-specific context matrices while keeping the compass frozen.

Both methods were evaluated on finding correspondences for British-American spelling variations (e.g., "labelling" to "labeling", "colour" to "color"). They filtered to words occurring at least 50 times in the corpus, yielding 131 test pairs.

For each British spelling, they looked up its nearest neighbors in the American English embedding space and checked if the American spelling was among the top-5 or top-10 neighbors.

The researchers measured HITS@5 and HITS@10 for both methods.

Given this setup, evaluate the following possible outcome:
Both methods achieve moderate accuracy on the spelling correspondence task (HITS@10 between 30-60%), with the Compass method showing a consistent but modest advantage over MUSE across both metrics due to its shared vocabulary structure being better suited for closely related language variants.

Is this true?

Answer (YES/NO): NO